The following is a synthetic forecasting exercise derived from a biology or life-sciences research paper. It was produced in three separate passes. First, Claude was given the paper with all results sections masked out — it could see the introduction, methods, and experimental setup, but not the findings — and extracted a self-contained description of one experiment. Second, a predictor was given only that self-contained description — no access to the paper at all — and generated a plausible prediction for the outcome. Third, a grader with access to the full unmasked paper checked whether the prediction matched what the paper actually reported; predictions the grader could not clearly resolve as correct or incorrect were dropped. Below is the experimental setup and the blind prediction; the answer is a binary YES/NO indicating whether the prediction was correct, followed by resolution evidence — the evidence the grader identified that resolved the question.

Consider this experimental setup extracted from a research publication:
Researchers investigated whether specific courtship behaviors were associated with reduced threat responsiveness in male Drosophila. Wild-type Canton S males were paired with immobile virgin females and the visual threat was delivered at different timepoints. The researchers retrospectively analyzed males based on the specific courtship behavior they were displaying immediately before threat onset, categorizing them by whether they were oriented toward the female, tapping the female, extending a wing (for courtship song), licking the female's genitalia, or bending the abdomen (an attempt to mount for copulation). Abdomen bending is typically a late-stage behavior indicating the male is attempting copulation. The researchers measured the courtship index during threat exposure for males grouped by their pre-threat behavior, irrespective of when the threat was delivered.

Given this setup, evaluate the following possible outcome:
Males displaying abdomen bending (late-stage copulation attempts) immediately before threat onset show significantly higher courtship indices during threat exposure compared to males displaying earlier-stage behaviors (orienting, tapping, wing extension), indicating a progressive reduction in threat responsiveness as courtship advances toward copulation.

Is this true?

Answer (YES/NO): YES